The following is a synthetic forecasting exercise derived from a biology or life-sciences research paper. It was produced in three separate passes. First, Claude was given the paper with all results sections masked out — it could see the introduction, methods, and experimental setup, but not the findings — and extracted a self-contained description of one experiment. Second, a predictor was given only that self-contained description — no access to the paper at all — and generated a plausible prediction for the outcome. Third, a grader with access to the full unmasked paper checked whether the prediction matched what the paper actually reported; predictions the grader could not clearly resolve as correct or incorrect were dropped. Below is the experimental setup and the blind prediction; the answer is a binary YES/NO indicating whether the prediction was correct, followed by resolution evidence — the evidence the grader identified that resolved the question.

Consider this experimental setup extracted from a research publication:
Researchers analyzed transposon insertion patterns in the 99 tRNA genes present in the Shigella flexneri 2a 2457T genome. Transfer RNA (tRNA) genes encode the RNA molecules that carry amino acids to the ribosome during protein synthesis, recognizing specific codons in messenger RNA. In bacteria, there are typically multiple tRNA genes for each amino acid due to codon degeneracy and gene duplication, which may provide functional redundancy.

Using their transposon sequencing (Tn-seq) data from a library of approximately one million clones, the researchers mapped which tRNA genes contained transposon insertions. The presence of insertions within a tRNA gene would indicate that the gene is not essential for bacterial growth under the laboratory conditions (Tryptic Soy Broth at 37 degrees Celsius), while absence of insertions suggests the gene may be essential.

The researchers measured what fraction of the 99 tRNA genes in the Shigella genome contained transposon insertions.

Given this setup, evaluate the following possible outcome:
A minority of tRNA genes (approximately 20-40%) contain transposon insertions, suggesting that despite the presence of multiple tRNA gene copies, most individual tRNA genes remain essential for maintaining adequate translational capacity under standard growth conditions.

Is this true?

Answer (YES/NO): YES